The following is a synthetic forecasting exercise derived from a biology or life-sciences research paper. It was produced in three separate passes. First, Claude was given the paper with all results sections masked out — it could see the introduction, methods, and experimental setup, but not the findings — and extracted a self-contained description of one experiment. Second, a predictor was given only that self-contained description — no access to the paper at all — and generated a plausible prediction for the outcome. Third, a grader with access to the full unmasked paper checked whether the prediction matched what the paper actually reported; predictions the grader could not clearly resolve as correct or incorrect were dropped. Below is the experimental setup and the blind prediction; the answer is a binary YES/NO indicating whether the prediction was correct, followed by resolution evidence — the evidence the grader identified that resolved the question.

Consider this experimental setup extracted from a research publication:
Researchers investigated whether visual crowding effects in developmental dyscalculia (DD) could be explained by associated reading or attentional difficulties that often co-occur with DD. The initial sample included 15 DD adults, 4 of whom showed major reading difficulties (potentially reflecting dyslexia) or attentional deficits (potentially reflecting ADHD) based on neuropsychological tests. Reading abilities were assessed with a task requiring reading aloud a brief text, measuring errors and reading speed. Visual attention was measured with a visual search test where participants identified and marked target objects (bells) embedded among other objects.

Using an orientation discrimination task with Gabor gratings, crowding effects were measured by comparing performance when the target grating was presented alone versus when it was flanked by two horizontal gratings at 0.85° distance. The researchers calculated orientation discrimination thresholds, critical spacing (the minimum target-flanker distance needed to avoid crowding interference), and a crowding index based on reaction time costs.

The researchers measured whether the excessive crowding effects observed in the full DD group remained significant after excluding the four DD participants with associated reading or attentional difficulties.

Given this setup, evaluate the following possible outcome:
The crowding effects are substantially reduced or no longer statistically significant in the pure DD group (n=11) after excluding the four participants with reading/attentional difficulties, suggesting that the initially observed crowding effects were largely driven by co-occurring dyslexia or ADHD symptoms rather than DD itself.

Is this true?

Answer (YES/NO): NO